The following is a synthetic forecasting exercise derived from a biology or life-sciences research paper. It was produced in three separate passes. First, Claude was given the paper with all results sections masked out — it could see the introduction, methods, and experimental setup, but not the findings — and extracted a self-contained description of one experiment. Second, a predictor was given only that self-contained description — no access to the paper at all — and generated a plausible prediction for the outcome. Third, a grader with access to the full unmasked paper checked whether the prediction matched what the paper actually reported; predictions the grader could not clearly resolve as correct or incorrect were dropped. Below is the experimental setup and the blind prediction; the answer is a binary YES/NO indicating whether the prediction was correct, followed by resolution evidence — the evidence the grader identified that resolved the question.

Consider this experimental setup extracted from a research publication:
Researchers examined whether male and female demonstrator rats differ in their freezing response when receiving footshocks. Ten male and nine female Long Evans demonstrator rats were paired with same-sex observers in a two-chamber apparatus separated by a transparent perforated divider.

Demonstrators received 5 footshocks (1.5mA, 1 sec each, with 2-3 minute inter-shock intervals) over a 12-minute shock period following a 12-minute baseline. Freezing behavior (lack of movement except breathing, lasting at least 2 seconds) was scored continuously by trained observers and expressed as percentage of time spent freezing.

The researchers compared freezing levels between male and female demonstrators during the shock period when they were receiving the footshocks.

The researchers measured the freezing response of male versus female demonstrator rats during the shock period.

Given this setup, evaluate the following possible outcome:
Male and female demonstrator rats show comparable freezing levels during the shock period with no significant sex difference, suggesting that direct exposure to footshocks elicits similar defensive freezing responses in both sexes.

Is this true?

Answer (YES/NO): NO